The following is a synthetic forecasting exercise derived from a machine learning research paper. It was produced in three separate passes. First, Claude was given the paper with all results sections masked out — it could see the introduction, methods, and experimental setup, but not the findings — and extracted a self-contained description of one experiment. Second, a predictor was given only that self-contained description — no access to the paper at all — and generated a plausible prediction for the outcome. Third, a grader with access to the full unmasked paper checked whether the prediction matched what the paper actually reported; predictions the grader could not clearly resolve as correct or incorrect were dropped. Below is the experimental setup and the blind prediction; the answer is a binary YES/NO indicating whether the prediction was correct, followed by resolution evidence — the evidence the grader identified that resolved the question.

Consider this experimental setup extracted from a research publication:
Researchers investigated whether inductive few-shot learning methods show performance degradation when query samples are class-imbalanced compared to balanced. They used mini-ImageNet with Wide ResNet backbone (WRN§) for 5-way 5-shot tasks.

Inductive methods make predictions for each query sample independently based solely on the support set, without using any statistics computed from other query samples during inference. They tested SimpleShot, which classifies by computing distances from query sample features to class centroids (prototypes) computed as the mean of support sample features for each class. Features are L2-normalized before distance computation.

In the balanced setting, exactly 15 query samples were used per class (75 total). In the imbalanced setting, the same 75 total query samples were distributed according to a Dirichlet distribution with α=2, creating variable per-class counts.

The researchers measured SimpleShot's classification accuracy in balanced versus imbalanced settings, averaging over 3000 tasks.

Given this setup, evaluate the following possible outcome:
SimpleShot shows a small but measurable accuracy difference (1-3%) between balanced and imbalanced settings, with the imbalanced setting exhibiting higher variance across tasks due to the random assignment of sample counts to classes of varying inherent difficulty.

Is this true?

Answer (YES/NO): NO